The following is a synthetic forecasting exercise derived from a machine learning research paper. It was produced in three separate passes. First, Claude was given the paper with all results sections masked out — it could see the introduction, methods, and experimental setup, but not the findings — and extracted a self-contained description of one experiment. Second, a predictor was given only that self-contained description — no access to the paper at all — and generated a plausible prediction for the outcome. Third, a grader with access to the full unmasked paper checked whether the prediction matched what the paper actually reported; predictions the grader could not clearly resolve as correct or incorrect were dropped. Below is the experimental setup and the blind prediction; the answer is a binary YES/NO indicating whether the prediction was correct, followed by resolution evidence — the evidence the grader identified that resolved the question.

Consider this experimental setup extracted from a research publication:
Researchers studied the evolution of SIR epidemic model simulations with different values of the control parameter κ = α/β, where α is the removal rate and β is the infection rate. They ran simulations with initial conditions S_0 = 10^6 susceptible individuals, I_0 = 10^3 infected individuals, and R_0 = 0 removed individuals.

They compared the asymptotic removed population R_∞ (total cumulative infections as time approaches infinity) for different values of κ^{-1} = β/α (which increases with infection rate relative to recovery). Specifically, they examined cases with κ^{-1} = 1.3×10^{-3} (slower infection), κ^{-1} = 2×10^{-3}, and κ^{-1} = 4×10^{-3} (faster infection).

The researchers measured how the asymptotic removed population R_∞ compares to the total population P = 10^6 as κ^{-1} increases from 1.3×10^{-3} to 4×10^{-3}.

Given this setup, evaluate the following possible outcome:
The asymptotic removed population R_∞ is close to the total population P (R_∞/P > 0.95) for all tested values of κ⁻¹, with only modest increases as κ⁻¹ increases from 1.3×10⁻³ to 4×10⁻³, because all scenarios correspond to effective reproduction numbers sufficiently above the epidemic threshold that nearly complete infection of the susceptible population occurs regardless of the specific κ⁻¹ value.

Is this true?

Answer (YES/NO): NO